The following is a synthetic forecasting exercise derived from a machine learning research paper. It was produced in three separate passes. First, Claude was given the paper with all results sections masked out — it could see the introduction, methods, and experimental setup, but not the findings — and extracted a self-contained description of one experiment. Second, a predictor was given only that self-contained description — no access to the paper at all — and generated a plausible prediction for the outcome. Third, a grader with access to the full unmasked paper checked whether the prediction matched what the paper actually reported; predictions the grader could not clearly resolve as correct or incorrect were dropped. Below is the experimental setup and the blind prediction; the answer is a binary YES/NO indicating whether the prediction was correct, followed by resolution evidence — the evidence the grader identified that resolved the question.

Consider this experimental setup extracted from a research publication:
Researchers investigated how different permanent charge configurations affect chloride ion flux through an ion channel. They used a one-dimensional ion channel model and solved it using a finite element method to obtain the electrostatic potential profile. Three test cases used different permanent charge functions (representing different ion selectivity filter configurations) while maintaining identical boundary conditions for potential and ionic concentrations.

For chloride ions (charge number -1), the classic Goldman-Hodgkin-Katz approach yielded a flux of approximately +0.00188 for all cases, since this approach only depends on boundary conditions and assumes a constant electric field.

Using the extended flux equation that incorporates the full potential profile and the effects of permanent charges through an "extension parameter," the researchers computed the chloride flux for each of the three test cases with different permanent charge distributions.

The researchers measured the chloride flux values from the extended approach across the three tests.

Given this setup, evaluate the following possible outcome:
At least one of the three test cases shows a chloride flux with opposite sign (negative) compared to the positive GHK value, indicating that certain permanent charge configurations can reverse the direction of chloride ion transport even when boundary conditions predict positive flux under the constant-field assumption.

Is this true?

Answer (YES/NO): NO